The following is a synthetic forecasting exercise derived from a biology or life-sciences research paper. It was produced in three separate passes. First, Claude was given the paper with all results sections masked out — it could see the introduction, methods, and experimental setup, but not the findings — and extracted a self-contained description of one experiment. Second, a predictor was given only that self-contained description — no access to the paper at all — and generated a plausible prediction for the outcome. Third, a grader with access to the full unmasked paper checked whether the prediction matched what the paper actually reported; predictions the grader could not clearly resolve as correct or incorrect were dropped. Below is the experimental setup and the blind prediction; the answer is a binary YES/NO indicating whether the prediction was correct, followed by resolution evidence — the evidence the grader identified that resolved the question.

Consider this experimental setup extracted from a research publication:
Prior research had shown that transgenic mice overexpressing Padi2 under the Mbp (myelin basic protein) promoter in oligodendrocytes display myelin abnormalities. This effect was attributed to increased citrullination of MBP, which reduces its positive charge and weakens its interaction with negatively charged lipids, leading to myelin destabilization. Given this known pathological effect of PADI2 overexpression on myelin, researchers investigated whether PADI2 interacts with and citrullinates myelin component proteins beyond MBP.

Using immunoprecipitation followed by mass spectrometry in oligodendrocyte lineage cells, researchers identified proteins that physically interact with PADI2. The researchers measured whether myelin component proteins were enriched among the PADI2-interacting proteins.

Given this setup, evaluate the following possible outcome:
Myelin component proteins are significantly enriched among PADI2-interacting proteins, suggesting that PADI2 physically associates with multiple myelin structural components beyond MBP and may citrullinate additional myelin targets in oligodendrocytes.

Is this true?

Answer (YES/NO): YES